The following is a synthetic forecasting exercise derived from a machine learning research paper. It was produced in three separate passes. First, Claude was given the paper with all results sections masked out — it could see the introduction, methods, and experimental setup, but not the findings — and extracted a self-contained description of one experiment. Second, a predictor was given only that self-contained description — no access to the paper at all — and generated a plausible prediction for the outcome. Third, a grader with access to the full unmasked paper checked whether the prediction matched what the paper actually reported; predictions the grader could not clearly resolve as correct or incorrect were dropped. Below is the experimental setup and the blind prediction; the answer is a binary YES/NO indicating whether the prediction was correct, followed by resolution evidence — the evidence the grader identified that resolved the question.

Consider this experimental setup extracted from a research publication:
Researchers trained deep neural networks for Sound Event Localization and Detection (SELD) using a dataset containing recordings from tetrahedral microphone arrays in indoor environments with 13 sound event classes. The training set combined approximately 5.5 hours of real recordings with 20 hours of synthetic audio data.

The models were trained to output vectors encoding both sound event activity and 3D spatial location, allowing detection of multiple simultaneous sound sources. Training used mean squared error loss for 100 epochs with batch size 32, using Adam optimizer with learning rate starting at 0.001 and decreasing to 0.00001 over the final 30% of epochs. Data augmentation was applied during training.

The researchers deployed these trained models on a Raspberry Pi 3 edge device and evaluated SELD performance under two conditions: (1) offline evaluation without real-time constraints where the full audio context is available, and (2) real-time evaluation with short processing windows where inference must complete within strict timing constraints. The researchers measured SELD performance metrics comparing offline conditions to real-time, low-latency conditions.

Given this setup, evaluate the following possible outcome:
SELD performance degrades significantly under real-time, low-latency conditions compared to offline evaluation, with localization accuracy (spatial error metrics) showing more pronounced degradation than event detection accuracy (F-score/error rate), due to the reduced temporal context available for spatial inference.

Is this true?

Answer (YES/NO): NO